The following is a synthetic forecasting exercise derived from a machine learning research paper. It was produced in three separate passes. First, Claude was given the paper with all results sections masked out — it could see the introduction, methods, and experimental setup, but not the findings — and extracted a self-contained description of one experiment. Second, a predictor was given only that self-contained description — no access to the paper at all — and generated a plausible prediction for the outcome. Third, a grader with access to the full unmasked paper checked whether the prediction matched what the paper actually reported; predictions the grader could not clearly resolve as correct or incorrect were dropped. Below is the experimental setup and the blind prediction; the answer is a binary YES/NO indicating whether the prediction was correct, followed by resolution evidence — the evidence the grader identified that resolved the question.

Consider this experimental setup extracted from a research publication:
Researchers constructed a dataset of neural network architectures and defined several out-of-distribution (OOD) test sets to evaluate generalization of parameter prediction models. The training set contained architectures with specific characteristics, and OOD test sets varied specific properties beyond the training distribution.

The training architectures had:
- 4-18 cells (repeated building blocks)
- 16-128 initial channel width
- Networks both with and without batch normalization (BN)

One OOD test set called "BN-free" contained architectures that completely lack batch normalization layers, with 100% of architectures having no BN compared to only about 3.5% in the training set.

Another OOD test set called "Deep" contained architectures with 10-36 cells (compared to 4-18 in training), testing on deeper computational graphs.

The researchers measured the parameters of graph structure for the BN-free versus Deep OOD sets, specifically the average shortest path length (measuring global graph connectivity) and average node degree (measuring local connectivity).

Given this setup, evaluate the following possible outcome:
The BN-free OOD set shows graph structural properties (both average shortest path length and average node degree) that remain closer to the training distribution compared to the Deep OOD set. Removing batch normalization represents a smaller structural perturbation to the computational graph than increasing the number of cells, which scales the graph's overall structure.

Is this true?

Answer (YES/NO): NO